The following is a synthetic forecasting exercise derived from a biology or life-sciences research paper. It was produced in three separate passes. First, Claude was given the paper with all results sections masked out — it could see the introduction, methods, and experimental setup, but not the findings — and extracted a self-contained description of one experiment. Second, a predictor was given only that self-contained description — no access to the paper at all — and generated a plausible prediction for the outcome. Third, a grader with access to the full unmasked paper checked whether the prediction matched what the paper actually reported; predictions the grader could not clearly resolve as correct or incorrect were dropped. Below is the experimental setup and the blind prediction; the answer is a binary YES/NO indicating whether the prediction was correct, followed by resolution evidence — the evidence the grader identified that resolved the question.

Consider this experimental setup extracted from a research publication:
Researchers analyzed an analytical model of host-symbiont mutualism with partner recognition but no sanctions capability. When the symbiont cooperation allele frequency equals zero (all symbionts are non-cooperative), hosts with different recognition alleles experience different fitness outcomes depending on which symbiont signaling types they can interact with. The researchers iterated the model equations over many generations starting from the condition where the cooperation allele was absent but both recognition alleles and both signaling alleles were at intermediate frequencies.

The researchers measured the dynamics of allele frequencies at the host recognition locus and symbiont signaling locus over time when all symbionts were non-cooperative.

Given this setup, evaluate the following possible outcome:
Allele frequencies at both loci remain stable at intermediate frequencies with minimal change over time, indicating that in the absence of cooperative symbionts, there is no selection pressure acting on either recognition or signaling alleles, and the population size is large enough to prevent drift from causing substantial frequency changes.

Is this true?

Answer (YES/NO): NO